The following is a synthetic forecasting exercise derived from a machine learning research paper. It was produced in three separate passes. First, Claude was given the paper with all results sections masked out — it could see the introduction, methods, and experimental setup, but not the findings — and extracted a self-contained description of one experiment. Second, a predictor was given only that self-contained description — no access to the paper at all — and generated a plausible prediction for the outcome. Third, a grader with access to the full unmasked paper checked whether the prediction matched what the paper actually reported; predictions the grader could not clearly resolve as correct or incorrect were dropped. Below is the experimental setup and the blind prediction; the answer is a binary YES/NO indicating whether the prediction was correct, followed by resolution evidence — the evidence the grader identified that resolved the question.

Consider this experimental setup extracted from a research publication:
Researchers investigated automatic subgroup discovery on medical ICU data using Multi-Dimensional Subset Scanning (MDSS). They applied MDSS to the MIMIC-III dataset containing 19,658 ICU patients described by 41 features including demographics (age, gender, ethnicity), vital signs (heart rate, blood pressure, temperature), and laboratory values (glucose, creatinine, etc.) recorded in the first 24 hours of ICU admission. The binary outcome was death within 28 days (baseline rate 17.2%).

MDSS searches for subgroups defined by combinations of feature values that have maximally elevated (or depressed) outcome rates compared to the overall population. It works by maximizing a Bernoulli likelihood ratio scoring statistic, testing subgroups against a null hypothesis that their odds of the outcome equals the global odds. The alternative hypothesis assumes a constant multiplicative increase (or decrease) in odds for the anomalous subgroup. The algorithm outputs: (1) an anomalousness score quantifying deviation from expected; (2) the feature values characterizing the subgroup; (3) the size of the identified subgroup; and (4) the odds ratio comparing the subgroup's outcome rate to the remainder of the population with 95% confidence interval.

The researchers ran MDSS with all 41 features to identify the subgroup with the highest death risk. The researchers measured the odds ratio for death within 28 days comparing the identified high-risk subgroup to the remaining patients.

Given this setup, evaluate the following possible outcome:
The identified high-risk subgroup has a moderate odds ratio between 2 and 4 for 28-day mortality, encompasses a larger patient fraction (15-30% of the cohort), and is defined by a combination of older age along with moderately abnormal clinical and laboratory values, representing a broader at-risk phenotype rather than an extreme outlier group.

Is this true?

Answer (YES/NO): NO